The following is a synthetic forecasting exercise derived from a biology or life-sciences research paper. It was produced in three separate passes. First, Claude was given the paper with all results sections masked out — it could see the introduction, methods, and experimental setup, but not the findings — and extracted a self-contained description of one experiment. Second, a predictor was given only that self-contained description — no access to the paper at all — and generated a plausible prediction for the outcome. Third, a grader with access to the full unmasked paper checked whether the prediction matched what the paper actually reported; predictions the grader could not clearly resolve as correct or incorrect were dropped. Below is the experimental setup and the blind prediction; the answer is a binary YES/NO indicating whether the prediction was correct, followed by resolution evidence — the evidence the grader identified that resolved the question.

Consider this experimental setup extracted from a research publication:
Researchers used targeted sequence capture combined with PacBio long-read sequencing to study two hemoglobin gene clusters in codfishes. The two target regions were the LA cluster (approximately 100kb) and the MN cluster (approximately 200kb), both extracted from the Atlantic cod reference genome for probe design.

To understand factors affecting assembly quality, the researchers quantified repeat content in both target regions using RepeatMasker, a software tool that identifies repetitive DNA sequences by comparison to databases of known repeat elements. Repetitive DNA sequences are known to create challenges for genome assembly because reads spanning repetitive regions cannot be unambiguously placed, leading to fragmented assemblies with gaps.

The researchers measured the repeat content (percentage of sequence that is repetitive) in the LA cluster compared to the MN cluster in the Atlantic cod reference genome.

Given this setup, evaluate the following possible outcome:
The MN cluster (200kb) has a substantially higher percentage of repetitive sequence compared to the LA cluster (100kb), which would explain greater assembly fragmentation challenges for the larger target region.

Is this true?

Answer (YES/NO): NO